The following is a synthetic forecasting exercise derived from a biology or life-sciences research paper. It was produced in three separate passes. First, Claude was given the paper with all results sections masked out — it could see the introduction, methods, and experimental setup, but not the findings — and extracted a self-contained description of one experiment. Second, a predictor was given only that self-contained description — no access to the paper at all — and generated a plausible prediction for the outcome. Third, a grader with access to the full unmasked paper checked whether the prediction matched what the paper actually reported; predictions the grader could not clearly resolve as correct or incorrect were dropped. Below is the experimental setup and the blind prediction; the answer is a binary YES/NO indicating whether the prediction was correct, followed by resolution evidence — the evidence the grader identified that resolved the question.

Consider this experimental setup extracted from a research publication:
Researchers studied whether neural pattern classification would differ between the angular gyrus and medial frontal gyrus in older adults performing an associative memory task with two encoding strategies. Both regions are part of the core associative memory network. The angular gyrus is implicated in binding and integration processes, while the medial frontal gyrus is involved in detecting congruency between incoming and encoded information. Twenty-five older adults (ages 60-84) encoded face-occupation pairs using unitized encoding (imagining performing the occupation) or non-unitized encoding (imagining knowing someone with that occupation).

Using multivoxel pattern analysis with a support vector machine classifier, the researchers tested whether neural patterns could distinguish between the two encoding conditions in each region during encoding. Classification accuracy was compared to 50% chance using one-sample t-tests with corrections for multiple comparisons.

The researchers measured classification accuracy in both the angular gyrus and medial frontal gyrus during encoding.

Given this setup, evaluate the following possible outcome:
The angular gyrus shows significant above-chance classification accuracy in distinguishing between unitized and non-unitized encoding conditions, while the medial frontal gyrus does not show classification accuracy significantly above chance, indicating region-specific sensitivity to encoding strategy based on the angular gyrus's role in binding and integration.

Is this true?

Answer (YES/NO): YES